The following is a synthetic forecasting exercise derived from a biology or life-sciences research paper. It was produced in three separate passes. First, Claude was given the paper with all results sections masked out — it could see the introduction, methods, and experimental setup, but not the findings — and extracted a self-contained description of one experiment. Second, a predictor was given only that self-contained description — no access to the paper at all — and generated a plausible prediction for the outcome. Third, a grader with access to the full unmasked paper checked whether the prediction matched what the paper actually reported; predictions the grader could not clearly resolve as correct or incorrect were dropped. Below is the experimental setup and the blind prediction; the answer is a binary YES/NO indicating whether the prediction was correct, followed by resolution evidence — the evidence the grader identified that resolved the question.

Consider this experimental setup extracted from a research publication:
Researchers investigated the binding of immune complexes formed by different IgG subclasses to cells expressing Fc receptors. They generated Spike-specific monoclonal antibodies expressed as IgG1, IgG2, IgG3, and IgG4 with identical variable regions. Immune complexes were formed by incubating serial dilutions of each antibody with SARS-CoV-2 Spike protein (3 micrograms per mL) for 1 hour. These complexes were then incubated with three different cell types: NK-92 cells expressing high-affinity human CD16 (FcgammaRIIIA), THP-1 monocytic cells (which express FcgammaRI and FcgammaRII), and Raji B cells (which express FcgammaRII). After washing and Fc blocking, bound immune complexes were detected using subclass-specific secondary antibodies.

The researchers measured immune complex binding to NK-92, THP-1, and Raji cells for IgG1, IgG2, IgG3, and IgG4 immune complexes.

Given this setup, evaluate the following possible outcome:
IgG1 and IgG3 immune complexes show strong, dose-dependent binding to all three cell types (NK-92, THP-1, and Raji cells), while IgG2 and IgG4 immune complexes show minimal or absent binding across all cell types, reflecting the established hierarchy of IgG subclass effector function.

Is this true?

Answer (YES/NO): NO